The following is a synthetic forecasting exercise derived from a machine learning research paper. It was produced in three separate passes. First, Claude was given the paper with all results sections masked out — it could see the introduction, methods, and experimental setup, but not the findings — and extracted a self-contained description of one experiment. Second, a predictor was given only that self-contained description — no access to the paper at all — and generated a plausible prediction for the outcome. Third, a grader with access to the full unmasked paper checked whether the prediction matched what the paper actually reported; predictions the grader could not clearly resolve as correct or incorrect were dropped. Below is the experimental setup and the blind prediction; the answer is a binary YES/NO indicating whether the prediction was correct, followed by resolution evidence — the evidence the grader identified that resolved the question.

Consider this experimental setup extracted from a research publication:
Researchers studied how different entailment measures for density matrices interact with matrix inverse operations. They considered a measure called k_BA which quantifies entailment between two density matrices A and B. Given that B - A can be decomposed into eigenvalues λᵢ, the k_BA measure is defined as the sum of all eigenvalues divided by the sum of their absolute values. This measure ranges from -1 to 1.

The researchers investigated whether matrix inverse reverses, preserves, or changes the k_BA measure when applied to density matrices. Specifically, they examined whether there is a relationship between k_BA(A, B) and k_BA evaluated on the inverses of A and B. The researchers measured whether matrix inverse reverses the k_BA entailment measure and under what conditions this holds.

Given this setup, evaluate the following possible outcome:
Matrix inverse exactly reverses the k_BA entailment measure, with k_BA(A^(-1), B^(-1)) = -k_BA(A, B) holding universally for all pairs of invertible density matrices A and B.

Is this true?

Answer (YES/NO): NO